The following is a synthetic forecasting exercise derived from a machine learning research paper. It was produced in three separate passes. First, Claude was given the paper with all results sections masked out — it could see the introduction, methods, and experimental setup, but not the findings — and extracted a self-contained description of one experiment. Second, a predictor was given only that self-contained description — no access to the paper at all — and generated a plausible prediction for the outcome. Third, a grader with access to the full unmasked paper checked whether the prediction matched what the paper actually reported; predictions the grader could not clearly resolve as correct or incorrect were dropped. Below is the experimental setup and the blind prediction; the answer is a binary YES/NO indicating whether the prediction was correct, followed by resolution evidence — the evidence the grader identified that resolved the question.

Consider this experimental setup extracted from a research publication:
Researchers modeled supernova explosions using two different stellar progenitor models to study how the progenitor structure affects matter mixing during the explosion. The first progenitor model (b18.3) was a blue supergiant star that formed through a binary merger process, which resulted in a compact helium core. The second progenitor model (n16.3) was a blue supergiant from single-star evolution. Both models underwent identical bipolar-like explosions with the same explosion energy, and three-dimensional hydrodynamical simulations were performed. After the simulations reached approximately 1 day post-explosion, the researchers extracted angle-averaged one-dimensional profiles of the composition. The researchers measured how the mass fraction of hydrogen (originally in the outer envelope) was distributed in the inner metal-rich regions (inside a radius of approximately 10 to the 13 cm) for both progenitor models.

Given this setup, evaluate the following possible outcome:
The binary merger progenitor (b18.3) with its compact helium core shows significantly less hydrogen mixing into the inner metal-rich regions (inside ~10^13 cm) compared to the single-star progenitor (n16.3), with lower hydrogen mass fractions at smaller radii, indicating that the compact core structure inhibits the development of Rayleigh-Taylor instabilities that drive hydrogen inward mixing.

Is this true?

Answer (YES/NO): NO